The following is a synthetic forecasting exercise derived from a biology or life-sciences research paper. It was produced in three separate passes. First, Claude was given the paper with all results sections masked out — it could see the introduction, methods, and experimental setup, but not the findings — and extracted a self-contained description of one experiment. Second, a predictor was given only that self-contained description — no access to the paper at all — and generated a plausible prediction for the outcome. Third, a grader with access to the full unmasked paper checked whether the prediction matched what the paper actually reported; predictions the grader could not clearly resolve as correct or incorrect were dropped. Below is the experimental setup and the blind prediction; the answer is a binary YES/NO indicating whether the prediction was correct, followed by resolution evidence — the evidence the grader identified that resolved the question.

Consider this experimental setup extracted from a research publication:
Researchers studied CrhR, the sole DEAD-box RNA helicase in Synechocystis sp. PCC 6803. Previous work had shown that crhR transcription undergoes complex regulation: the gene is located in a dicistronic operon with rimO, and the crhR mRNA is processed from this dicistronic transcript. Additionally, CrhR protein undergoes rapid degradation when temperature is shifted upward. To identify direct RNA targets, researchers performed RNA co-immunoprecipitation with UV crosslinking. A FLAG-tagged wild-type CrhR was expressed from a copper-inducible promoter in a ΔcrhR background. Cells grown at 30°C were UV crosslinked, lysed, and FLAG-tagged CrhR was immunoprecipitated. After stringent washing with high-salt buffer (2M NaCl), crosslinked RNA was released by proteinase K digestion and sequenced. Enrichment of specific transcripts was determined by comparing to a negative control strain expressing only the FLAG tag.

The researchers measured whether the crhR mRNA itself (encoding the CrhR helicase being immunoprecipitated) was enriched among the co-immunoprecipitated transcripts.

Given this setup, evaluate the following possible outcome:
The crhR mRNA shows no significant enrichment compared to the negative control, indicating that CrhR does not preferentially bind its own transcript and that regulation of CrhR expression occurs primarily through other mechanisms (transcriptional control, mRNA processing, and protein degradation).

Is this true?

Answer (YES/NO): NO